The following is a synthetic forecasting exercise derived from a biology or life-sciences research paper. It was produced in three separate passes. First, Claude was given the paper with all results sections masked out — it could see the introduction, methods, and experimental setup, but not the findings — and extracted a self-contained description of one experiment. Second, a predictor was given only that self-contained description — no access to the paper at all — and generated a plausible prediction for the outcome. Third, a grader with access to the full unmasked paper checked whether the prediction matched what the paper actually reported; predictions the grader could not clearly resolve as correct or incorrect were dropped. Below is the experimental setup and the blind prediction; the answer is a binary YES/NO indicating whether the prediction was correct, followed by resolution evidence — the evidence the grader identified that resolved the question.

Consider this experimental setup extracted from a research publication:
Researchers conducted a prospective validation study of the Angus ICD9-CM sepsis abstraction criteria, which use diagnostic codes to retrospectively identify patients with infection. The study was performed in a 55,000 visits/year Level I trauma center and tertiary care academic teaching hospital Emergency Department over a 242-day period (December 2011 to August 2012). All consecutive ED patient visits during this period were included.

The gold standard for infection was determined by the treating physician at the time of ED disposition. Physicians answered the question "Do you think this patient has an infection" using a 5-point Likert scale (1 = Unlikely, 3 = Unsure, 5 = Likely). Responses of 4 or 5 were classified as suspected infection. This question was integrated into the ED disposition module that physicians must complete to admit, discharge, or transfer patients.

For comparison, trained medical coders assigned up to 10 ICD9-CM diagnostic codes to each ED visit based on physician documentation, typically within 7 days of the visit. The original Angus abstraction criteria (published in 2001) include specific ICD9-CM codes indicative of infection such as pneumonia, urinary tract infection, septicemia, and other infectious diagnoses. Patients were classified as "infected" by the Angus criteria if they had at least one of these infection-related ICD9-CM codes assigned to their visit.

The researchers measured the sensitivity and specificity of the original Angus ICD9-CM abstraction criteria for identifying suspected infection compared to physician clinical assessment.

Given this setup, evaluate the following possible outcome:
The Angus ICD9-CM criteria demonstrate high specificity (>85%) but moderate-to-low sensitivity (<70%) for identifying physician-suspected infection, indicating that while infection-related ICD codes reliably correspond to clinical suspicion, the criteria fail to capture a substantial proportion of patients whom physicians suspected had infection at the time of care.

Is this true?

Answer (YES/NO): YES